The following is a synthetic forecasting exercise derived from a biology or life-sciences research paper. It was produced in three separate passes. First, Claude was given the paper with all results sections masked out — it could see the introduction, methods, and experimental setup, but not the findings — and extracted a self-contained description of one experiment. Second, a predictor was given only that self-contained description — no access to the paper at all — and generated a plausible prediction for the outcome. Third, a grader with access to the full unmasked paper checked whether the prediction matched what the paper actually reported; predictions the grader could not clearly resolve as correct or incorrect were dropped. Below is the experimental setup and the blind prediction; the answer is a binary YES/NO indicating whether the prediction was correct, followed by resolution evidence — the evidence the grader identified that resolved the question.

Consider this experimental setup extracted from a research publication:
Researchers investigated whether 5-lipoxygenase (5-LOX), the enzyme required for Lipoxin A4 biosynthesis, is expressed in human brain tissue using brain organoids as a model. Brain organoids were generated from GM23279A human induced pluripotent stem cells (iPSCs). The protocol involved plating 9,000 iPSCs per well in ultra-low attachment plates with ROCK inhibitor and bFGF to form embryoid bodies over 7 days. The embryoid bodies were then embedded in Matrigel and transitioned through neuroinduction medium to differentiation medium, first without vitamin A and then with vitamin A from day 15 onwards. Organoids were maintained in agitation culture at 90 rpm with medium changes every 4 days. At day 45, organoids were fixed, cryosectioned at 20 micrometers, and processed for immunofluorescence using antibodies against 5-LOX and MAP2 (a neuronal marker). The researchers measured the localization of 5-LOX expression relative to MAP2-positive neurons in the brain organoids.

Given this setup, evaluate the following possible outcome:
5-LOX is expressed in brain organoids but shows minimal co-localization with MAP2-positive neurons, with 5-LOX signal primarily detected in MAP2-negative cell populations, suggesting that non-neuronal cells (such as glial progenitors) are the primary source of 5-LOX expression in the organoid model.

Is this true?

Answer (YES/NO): NO